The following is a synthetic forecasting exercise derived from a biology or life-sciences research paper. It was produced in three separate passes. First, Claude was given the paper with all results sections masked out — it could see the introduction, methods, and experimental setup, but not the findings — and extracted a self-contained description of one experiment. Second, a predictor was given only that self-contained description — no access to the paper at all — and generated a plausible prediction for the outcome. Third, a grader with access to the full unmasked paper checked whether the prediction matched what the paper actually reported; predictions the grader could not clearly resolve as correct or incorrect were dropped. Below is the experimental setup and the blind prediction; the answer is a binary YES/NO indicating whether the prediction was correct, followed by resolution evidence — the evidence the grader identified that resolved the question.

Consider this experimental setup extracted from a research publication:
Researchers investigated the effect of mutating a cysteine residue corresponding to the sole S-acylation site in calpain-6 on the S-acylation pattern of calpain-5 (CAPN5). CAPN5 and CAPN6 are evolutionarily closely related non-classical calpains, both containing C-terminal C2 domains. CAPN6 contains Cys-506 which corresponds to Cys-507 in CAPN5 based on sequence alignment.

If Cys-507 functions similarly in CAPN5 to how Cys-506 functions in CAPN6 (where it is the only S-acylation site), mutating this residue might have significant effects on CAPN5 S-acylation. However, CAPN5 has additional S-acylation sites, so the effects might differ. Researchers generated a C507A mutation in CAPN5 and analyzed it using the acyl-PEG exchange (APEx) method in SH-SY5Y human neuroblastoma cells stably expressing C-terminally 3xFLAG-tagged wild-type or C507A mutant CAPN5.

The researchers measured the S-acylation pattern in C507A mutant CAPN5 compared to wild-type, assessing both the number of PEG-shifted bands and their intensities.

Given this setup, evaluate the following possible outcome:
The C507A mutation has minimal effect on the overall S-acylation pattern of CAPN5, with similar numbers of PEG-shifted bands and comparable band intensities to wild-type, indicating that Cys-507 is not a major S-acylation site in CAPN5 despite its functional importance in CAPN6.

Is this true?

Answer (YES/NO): NO